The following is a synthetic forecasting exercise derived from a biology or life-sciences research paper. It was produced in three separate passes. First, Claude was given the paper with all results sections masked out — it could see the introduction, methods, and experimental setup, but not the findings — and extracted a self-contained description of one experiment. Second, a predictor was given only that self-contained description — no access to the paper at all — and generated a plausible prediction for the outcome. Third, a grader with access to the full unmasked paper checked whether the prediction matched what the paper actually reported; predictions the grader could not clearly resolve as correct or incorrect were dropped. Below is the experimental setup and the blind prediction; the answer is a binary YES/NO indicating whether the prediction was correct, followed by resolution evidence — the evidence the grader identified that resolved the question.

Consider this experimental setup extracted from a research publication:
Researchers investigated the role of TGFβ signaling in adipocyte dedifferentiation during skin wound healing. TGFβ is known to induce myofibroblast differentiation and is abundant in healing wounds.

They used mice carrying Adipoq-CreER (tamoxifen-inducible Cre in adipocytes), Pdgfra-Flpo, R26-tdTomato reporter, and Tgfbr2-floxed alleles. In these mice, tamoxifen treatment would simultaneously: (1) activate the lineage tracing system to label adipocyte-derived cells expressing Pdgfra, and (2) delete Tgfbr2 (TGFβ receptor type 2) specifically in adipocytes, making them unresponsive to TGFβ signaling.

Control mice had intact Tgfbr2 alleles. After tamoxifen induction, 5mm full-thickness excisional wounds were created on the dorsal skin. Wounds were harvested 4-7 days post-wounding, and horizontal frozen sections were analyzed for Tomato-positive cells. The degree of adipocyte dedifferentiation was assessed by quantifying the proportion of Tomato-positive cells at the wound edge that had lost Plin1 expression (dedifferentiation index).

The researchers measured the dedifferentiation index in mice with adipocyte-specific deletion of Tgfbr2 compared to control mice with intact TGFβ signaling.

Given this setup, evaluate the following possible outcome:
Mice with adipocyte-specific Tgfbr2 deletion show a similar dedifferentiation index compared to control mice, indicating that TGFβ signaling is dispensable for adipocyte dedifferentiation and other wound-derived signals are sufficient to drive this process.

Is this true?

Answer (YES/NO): NO